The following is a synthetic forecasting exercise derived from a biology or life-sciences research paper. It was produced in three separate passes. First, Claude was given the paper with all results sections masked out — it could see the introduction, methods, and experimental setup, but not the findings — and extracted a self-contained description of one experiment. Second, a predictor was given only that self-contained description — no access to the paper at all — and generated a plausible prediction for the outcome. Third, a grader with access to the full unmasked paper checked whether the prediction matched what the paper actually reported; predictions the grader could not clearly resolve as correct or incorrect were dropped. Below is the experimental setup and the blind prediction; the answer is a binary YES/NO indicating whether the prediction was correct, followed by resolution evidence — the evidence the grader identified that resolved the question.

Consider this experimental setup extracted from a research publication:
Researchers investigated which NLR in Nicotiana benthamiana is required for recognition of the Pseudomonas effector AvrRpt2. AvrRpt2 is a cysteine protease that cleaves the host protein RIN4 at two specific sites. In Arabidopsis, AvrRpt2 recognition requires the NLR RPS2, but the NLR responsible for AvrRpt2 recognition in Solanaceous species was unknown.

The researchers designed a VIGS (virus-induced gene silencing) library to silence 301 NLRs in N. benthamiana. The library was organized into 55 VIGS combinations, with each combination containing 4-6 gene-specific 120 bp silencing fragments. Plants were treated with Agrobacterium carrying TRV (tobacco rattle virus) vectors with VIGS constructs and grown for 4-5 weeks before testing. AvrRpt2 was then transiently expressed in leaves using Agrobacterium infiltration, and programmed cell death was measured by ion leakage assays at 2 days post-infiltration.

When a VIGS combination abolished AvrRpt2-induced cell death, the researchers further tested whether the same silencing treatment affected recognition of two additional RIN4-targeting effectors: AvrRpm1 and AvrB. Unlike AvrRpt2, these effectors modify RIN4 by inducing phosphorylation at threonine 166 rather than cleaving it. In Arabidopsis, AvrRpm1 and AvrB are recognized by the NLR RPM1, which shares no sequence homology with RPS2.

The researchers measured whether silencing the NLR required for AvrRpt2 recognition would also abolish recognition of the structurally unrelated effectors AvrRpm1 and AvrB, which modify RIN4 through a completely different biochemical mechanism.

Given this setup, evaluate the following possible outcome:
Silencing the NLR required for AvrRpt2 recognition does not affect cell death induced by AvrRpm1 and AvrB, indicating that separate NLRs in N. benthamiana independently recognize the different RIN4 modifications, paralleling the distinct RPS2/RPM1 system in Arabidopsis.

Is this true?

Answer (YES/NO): NO